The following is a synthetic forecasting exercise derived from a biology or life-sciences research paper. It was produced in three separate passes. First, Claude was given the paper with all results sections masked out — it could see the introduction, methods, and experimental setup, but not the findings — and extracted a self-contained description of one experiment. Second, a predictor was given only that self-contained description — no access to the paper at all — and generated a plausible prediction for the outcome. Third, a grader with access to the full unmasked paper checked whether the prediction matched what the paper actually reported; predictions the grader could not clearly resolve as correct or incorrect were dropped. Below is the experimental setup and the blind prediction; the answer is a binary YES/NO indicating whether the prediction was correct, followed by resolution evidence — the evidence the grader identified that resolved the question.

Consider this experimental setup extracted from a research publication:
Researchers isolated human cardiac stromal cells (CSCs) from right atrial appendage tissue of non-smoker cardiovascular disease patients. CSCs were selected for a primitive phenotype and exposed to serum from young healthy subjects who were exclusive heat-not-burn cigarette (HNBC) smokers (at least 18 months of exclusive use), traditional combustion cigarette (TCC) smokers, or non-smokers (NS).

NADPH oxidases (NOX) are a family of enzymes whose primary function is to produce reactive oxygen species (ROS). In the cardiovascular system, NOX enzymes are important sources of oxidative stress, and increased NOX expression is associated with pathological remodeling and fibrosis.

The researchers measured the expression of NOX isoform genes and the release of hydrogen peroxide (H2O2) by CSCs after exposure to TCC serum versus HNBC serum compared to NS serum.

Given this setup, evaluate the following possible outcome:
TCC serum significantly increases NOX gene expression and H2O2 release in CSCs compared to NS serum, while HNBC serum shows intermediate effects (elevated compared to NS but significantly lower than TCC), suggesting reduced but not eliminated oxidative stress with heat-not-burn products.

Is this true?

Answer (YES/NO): NO